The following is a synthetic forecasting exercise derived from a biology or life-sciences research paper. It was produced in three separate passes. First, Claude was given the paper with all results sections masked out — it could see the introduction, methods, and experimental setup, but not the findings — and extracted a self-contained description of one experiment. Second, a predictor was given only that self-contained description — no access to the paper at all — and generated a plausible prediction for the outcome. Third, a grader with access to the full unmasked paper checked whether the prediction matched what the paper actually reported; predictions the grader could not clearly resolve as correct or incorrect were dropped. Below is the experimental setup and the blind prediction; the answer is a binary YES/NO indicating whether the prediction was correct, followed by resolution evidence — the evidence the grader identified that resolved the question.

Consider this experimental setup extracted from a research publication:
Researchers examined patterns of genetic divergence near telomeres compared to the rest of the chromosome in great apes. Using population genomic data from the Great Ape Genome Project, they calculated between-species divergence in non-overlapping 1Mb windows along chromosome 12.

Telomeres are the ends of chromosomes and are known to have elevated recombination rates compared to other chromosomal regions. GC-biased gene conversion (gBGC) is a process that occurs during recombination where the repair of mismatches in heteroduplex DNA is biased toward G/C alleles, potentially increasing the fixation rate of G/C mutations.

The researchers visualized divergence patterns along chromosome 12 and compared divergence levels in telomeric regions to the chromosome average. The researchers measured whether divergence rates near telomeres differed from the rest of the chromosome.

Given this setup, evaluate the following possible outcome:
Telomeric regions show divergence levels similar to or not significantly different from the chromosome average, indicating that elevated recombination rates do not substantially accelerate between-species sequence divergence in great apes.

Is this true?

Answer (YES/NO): NO